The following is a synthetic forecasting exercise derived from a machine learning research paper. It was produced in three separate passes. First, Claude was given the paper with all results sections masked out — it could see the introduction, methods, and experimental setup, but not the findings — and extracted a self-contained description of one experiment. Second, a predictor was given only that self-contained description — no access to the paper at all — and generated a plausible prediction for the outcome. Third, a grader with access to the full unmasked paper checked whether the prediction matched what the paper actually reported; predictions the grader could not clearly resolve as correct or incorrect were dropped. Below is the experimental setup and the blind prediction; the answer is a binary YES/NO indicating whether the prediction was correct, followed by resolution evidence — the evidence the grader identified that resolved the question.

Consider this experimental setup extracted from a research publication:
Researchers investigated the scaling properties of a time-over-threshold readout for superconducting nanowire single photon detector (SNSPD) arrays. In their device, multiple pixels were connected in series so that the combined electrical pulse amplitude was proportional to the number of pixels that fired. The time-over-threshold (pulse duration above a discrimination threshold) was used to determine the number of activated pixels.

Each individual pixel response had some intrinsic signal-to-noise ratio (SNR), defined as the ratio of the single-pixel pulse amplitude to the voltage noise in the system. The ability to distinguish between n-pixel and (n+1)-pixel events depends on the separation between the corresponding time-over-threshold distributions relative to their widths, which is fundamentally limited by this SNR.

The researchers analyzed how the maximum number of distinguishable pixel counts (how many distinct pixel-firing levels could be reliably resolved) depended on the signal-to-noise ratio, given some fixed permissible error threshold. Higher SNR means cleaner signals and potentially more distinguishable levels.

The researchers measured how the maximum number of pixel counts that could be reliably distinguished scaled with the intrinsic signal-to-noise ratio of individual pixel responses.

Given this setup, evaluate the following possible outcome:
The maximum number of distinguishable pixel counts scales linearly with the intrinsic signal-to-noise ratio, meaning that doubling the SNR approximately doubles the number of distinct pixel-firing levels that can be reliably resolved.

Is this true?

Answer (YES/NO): YES